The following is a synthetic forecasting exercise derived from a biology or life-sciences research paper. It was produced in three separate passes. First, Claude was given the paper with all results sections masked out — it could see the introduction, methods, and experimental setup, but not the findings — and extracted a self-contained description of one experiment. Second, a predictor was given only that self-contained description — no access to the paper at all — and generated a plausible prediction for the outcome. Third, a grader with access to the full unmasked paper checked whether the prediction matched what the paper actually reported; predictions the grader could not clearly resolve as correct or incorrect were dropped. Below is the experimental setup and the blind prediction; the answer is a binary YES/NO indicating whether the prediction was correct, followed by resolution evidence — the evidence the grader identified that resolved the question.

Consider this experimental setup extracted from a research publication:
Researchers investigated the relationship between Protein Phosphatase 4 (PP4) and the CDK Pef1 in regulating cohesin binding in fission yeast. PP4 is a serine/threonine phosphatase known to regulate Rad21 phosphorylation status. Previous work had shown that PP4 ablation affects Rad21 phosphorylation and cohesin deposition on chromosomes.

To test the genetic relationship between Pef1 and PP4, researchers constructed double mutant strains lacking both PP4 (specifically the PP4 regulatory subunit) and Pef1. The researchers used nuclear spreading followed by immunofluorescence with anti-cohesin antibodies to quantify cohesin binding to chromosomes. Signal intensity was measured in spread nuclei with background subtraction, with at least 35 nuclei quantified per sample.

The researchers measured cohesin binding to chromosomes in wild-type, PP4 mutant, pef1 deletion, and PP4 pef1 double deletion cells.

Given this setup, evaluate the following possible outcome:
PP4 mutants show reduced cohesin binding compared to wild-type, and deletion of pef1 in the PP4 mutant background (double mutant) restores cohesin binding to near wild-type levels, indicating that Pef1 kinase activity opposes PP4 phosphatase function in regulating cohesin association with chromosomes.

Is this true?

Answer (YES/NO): NO